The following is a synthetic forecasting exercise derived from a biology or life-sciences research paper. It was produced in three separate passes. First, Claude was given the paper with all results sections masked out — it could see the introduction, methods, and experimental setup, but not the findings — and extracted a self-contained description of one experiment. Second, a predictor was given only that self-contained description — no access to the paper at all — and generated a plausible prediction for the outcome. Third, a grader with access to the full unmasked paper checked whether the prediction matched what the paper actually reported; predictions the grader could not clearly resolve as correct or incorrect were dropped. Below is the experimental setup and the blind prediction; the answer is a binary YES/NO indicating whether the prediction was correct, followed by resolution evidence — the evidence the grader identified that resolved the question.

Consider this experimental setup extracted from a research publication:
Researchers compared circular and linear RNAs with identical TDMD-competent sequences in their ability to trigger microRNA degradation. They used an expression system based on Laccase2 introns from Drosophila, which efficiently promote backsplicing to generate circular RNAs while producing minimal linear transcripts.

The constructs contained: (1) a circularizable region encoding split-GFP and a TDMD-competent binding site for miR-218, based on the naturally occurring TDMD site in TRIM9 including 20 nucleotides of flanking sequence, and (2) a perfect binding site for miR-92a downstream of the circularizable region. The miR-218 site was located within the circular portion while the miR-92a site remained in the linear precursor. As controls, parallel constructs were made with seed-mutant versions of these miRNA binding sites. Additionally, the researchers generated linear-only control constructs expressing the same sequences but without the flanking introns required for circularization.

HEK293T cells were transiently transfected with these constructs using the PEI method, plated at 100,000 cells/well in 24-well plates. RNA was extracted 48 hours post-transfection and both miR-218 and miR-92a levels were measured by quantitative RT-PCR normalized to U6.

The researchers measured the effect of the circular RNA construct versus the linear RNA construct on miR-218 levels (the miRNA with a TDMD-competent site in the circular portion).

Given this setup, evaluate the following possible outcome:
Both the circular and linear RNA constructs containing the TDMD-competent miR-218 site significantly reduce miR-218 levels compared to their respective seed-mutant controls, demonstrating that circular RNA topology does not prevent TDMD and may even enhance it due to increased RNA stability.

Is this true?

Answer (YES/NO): YES